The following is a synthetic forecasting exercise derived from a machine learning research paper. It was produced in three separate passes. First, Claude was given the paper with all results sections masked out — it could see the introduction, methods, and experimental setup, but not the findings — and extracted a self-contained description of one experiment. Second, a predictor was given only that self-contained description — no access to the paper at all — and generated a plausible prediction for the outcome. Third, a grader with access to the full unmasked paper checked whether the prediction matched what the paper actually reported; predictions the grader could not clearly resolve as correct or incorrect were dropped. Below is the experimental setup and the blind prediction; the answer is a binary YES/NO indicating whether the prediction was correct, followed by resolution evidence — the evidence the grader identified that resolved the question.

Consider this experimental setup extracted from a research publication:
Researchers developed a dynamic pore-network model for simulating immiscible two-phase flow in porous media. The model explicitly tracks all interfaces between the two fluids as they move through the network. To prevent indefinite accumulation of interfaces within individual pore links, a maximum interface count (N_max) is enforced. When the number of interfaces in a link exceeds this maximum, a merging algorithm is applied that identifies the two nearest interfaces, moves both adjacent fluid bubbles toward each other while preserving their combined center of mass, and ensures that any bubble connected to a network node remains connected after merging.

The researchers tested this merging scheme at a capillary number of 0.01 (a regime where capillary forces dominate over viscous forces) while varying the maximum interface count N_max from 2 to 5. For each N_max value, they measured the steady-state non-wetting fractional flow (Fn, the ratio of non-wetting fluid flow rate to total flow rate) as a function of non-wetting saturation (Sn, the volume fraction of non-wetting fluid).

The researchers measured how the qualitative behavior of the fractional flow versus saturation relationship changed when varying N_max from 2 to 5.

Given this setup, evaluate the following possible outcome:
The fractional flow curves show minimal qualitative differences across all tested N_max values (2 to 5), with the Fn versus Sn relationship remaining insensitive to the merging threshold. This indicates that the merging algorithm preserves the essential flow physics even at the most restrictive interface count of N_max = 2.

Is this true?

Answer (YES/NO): YES